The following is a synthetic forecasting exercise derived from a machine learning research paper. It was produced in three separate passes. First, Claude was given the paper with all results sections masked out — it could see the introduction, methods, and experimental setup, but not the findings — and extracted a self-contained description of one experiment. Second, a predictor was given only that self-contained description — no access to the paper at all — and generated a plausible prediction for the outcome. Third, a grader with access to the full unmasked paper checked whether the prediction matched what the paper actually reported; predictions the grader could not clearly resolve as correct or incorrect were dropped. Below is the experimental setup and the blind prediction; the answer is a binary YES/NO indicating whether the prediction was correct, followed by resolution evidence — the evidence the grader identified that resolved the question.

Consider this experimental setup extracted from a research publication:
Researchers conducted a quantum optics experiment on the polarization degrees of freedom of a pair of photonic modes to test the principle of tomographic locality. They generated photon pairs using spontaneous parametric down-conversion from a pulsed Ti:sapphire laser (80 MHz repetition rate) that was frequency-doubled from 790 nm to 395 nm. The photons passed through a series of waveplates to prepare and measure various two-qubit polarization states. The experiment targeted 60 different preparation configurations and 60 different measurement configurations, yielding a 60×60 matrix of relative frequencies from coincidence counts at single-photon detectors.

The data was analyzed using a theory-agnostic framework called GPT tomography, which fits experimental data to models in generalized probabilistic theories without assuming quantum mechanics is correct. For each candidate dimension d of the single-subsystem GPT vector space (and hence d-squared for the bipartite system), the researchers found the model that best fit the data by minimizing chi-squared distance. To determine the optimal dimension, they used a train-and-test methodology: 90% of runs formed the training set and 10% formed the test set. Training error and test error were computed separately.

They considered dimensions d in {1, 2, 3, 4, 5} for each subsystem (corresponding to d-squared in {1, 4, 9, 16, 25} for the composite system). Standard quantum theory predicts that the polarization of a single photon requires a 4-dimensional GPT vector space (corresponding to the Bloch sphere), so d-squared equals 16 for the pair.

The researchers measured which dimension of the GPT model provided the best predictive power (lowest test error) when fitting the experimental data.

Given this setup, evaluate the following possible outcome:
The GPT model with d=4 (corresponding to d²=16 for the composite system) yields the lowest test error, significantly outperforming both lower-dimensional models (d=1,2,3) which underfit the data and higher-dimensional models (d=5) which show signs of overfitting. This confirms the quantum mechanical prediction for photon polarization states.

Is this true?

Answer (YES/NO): YES